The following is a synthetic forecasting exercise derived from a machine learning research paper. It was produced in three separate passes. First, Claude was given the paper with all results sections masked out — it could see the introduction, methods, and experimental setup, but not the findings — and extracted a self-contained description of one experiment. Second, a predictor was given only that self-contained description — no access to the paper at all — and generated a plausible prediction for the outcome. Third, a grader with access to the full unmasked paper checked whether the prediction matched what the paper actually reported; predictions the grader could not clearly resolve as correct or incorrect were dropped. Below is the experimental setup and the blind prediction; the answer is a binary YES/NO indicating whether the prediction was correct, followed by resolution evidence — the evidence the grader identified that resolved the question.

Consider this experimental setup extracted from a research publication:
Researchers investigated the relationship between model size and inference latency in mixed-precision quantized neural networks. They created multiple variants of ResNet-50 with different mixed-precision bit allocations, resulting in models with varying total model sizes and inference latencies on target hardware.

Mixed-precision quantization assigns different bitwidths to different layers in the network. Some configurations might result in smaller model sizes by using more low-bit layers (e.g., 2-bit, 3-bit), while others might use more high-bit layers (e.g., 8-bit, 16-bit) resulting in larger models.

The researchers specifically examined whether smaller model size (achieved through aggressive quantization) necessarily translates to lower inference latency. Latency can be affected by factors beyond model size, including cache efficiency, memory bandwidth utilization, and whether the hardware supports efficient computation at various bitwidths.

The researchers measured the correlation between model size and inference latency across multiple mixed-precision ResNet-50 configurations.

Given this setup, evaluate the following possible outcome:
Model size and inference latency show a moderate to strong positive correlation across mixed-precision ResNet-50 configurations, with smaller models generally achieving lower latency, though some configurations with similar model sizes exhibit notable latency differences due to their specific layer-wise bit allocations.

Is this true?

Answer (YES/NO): NO